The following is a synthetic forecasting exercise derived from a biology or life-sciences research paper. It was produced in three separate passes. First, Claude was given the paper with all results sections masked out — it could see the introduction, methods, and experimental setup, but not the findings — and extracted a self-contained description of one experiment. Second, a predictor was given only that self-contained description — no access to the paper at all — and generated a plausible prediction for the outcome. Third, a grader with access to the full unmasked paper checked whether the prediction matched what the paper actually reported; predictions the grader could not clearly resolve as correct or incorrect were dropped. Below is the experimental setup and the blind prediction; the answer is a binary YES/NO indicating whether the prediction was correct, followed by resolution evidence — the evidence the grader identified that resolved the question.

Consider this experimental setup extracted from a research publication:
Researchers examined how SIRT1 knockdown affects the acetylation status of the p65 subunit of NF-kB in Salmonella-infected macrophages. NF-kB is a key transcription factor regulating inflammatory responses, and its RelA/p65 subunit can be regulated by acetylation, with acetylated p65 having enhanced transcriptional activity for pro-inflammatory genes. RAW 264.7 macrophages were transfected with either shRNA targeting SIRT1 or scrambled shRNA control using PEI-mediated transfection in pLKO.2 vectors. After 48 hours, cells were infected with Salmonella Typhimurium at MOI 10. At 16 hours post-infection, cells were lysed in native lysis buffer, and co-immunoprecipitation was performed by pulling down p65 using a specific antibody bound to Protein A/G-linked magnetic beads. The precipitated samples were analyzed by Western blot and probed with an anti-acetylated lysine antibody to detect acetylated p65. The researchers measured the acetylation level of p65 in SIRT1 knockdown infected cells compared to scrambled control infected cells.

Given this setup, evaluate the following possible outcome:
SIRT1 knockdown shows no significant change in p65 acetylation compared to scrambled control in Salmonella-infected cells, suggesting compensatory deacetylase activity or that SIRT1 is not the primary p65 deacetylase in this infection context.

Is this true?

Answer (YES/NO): NO